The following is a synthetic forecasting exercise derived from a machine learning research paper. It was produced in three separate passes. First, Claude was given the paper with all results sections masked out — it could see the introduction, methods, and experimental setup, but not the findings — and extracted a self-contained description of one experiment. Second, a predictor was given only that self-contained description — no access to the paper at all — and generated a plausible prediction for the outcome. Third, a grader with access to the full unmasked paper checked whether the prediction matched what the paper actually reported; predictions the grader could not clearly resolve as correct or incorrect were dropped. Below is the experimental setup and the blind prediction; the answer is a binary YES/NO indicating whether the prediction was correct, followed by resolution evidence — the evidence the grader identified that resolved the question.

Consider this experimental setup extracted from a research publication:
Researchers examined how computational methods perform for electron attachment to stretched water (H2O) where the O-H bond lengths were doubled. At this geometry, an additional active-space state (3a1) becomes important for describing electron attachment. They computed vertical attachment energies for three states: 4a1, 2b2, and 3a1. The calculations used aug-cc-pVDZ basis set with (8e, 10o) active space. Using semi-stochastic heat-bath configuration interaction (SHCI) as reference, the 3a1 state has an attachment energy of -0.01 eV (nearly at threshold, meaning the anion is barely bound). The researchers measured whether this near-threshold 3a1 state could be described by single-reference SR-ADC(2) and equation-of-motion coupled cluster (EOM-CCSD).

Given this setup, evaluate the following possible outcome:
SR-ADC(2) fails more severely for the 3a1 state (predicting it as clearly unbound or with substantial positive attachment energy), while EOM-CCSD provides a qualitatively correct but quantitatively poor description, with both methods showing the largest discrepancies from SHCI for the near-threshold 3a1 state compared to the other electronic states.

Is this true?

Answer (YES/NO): NO